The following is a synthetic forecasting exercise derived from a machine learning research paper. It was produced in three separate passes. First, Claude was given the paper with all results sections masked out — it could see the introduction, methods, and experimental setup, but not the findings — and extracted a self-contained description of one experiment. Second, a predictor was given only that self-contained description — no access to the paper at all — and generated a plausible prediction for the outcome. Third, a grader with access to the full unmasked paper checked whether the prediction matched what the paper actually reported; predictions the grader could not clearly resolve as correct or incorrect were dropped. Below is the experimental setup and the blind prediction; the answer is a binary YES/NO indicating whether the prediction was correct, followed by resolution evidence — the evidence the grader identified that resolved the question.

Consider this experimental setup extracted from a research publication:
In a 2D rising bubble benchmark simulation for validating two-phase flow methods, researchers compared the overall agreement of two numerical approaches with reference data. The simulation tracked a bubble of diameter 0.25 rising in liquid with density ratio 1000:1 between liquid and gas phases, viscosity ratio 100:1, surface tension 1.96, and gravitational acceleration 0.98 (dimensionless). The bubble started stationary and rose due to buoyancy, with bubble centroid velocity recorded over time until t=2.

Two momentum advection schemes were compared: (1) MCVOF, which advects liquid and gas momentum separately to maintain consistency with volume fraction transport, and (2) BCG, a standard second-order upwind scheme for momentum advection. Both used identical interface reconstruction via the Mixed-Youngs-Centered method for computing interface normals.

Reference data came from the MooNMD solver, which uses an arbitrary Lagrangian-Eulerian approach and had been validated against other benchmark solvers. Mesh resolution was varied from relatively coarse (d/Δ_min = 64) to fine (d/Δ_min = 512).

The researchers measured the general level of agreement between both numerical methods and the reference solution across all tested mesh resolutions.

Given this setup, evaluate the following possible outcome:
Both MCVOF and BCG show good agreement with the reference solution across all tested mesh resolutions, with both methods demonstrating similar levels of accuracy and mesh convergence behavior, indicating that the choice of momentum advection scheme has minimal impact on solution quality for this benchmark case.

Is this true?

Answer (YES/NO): NO